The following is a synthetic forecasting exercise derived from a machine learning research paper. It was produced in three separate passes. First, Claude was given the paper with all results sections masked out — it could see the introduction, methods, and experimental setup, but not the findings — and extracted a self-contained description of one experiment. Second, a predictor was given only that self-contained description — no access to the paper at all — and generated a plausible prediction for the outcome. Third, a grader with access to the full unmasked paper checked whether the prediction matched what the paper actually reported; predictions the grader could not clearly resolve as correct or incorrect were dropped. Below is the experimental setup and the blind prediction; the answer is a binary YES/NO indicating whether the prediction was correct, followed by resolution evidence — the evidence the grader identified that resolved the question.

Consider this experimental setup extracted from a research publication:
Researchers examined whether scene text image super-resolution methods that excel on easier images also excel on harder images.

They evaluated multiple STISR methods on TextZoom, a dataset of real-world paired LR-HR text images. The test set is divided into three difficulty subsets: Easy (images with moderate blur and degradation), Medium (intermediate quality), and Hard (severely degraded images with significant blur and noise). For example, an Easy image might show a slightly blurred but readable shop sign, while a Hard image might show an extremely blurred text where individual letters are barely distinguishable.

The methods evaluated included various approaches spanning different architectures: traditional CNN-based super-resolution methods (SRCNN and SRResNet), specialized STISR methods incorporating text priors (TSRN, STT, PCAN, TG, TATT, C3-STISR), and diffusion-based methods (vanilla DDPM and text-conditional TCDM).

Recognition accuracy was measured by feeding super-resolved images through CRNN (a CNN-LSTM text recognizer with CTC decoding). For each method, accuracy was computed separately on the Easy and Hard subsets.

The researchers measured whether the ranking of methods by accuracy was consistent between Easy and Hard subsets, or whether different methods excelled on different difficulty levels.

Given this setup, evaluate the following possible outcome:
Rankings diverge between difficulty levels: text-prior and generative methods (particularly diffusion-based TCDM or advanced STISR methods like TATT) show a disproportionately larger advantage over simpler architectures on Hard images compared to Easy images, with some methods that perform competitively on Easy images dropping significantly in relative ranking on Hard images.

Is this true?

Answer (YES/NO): NO